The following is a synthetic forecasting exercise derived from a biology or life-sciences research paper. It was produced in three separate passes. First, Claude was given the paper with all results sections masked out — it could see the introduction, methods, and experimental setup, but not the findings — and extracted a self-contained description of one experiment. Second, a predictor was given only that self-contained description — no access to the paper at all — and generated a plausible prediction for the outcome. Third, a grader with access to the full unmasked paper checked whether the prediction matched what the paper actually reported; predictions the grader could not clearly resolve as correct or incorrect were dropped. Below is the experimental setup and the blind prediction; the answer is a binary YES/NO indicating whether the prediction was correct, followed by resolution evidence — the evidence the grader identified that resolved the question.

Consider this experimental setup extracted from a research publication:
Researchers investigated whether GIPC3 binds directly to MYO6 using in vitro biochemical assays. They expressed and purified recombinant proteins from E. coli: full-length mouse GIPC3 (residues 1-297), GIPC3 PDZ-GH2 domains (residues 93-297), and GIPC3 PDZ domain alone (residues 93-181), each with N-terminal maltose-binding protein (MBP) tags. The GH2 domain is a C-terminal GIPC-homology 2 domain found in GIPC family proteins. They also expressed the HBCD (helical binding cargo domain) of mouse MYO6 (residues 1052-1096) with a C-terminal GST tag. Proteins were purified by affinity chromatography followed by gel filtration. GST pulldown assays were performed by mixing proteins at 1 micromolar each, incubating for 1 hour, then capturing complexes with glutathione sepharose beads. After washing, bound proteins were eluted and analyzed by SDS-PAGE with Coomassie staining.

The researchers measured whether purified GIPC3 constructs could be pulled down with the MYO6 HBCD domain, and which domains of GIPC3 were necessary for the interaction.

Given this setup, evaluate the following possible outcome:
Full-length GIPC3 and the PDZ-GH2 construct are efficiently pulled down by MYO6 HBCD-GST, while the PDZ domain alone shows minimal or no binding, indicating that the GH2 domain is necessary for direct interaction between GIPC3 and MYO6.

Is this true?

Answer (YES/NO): NO